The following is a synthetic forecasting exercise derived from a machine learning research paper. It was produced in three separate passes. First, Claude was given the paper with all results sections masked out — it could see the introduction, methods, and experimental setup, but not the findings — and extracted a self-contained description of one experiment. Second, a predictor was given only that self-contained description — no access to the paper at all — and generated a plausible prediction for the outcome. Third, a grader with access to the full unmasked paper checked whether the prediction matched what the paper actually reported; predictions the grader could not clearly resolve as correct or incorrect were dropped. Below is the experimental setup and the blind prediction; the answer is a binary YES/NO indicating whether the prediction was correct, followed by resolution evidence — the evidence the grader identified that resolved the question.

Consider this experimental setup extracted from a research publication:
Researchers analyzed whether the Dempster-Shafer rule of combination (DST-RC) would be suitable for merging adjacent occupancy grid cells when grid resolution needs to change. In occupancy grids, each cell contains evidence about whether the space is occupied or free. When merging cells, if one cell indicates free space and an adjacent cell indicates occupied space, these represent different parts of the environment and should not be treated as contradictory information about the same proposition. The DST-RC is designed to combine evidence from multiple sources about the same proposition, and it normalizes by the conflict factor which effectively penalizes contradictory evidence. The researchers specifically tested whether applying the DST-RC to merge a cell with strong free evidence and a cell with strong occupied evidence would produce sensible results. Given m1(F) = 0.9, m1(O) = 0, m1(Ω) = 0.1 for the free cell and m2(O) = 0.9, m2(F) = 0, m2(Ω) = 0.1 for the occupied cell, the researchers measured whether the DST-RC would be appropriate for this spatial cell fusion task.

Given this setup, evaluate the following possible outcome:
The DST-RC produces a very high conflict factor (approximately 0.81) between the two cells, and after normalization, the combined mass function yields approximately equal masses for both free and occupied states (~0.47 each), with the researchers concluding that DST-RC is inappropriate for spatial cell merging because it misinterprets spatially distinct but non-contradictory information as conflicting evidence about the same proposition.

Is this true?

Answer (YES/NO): YES